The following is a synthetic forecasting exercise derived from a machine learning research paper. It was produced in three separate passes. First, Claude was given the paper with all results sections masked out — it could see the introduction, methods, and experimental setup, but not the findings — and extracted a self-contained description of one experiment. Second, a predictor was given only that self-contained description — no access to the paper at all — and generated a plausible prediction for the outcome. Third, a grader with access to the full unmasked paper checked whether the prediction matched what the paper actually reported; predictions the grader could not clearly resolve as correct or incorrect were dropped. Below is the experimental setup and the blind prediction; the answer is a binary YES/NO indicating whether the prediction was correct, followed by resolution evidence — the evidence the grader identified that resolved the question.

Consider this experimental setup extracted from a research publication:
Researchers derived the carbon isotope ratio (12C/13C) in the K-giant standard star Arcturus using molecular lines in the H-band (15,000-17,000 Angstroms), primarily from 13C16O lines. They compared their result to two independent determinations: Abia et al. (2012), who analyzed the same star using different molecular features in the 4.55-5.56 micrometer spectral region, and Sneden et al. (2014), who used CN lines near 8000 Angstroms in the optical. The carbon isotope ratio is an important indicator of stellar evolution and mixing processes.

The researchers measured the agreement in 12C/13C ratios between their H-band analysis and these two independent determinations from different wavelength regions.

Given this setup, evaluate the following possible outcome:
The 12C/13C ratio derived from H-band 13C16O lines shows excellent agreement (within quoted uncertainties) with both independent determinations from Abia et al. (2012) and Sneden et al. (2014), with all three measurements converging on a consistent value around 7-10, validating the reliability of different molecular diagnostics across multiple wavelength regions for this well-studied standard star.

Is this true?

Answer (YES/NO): YES